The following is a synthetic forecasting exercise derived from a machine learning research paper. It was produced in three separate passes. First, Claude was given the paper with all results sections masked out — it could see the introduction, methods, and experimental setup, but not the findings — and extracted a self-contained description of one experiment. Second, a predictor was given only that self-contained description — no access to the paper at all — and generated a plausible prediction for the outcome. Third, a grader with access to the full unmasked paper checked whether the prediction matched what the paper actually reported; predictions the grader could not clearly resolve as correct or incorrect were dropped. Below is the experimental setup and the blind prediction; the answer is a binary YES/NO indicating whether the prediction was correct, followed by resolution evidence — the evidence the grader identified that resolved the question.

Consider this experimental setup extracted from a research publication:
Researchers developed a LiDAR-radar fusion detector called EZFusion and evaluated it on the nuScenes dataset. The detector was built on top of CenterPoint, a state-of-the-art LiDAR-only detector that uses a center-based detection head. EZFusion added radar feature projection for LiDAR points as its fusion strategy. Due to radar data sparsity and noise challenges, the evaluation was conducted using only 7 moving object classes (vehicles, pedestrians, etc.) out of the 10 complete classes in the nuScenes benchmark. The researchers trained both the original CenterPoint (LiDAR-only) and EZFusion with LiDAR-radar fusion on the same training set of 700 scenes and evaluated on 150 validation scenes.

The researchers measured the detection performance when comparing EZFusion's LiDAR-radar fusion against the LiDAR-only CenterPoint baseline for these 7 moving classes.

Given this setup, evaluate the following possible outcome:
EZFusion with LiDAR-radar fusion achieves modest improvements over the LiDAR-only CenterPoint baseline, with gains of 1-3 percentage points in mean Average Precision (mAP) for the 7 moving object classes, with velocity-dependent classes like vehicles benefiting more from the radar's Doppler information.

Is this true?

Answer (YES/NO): NO